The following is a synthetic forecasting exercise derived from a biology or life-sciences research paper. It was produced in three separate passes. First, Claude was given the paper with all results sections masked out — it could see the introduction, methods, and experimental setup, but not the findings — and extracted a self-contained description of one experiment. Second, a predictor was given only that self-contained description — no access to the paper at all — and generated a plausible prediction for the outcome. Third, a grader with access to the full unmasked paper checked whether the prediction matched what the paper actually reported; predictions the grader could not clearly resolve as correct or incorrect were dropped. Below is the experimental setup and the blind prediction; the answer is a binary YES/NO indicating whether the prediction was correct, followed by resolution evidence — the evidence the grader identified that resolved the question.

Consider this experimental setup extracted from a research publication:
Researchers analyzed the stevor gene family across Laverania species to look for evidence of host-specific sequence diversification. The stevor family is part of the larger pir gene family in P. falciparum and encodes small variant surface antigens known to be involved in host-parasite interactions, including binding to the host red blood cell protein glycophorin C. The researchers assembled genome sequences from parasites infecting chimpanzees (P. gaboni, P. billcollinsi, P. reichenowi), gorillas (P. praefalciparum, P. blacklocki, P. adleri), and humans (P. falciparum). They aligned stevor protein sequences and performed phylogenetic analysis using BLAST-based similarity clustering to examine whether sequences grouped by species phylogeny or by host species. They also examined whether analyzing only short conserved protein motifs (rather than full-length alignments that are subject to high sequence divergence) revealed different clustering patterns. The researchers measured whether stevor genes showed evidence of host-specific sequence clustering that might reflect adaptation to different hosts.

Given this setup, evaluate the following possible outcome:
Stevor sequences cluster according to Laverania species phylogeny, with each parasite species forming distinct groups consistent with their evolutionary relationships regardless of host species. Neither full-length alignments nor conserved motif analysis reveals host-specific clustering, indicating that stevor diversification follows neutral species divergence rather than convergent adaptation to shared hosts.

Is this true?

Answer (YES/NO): NO